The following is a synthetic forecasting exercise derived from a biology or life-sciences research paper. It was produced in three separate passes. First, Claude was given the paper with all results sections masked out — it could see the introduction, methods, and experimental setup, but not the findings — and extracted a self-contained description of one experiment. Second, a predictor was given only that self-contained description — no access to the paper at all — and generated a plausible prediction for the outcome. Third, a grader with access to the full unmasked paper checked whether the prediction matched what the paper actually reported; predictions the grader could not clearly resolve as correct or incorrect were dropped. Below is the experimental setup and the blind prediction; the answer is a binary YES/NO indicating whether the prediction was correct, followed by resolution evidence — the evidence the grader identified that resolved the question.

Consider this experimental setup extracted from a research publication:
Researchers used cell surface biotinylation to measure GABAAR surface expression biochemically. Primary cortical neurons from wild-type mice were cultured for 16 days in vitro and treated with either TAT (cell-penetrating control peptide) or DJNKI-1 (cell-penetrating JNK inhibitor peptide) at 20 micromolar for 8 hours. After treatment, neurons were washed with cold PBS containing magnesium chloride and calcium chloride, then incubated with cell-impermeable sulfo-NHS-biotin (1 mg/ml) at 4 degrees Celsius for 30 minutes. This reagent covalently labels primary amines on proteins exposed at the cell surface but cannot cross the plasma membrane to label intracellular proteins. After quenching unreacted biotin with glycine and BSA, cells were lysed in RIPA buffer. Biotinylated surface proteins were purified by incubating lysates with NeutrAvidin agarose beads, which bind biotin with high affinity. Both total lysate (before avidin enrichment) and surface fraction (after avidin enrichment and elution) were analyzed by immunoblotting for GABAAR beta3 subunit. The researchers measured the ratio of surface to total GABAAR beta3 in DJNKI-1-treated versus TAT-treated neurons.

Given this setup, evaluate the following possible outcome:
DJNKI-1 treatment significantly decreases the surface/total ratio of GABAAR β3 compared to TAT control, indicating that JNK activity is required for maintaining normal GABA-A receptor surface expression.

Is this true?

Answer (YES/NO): NO